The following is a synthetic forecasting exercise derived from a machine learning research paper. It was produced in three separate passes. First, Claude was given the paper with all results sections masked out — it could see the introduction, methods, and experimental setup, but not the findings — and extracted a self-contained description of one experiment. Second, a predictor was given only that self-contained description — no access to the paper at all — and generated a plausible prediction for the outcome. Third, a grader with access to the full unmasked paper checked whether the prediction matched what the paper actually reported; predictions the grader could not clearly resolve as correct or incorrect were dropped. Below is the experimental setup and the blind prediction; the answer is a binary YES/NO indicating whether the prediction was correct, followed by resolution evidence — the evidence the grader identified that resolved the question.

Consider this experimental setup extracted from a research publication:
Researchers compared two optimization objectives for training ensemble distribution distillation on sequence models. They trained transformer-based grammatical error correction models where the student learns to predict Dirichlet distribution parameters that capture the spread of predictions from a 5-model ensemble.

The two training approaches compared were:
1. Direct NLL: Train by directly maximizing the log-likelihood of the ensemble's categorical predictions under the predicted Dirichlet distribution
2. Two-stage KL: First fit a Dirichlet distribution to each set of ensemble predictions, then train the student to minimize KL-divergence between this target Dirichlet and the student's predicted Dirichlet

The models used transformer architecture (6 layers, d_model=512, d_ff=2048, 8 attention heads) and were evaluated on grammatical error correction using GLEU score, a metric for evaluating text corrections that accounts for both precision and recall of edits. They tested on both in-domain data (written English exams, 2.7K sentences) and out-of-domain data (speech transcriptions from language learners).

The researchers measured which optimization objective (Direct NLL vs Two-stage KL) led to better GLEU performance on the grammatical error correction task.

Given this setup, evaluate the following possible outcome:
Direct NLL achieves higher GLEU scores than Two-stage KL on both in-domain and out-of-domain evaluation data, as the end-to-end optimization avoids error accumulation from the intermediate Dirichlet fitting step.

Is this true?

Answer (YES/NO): NO